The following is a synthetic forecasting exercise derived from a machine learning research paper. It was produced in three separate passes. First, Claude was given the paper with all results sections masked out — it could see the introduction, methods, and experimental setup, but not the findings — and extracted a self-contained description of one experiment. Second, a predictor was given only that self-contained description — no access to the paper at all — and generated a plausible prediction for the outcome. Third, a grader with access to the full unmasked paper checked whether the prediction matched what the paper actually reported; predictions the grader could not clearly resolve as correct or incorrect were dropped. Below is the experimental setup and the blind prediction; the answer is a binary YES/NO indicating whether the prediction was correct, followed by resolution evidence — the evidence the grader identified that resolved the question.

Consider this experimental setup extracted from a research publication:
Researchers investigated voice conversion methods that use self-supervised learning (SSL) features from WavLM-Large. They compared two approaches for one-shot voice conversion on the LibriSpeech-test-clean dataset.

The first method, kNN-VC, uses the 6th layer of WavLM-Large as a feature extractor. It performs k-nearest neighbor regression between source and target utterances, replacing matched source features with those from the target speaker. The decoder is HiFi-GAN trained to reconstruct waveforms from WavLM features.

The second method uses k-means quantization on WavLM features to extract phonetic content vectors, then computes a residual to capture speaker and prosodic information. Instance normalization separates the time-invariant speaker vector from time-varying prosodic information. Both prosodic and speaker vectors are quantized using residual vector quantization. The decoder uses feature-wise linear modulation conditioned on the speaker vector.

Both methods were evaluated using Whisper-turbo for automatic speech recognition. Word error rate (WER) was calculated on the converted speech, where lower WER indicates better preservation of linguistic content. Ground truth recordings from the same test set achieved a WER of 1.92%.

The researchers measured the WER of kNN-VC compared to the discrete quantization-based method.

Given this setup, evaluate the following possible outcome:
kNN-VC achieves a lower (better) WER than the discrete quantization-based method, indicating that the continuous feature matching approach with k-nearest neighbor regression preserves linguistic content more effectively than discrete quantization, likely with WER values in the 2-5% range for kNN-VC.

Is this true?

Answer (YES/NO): NO